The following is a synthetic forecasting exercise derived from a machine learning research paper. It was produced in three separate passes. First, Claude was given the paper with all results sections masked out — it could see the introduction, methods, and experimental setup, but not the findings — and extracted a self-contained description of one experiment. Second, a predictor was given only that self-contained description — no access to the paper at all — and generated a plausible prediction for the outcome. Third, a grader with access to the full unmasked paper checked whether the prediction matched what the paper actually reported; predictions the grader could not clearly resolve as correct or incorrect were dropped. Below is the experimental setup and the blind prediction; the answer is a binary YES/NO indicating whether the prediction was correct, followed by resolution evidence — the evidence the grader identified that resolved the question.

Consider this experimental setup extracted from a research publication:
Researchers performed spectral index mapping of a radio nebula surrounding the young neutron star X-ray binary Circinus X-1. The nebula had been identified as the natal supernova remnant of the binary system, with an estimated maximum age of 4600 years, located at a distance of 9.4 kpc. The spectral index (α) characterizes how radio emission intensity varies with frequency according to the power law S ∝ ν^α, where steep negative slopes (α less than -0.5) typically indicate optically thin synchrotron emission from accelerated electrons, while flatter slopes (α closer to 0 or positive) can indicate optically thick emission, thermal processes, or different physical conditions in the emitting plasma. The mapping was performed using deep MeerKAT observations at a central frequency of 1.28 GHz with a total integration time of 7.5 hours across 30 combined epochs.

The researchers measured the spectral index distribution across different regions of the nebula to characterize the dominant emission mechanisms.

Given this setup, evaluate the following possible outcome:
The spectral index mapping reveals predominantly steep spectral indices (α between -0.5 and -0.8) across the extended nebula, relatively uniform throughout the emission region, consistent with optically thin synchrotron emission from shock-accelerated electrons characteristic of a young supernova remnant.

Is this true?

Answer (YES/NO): NO